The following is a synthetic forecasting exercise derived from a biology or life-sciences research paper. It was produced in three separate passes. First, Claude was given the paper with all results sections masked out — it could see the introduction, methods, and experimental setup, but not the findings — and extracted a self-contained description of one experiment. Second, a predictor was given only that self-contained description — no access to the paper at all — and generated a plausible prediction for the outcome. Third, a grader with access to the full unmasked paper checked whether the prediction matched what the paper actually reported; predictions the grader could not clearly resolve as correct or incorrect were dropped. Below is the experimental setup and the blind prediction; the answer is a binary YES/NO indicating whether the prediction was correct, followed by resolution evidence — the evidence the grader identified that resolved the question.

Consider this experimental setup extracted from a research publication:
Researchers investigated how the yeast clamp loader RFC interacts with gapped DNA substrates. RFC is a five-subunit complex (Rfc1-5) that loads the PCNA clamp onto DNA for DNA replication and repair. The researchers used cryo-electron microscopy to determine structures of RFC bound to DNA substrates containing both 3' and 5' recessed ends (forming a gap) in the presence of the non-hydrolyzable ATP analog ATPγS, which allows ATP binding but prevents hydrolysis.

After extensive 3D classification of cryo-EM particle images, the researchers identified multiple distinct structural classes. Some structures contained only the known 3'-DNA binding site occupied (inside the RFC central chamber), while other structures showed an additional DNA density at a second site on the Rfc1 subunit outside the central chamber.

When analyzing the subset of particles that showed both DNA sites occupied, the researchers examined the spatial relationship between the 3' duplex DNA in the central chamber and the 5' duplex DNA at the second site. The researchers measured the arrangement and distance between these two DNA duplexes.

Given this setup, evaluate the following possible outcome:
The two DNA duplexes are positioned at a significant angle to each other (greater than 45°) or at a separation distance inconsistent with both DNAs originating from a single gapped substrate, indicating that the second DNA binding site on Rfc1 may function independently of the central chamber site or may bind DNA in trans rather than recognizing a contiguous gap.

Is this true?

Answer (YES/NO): NO